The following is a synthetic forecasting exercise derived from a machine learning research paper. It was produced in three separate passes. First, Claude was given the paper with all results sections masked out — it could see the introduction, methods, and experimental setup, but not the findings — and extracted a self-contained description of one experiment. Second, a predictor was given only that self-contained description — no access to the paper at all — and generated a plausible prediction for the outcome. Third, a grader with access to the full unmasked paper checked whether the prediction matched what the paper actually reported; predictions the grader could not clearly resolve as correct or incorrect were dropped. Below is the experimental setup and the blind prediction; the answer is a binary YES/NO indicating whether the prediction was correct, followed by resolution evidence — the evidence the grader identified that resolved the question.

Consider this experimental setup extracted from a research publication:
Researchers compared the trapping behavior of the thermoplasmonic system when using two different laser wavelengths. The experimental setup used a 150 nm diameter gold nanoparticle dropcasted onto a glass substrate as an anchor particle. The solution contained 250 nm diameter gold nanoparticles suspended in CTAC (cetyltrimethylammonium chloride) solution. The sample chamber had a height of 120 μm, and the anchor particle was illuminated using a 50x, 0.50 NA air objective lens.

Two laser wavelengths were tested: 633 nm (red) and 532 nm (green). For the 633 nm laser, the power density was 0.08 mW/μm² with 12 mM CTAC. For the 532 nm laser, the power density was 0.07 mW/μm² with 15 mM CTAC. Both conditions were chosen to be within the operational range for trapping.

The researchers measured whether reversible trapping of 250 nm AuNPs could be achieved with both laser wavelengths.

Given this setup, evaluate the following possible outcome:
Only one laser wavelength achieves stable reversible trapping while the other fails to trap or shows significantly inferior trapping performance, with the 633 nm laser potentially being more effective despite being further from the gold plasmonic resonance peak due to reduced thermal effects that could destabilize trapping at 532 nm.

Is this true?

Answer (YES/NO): NO